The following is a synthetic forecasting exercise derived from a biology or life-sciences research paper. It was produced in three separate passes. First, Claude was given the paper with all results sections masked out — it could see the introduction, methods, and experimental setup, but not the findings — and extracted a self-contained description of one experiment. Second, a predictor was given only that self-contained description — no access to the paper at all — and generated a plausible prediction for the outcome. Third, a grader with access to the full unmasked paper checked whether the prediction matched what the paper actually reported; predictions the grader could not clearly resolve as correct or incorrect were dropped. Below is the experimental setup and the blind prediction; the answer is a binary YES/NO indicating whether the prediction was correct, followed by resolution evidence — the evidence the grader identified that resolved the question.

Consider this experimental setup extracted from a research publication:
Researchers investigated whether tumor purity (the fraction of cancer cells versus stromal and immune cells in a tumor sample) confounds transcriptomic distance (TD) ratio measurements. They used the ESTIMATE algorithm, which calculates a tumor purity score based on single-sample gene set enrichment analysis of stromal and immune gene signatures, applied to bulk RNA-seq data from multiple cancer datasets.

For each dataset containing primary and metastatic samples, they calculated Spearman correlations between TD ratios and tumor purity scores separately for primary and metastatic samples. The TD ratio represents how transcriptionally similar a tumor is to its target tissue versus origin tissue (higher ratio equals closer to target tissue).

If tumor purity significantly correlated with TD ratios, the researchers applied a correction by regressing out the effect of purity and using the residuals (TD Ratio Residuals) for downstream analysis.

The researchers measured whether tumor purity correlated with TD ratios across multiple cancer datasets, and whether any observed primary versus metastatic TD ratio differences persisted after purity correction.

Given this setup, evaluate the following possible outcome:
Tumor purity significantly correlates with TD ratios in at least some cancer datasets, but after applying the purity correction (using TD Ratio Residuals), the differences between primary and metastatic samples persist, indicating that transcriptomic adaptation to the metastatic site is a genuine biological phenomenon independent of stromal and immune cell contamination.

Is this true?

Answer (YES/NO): YES